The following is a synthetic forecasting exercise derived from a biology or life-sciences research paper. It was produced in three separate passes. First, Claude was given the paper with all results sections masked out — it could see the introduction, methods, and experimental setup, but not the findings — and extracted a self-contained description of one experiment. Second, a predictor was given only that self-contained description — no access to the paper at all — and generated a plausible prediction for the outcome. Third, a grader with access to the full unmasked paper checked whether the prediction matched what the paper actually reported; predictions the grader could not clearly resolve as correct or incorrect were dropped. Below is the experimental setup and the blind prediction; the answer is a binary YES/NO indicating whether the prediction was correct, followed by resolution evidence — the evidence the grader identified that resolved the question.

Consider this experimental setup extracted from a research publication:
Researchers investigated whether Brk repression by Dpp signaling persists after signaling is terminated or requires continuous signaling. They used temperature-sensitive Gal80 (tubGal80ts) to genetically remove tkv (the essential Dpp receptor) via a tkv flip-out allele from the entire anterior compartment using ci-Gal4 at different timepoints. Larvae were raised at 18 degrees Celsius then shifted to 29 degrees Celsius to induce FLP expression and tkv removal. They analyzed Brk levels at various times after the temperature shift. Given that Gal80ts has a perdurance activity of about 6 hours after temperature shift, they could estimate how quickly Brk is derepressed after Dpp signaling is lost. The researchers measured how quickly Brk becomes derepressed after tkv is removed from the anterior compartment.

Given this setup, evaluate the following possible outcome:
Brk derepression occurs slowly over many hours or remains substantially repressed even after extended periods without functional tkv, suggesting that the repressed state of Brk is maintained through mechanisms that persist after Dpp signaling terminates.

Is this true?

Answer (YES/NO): NO